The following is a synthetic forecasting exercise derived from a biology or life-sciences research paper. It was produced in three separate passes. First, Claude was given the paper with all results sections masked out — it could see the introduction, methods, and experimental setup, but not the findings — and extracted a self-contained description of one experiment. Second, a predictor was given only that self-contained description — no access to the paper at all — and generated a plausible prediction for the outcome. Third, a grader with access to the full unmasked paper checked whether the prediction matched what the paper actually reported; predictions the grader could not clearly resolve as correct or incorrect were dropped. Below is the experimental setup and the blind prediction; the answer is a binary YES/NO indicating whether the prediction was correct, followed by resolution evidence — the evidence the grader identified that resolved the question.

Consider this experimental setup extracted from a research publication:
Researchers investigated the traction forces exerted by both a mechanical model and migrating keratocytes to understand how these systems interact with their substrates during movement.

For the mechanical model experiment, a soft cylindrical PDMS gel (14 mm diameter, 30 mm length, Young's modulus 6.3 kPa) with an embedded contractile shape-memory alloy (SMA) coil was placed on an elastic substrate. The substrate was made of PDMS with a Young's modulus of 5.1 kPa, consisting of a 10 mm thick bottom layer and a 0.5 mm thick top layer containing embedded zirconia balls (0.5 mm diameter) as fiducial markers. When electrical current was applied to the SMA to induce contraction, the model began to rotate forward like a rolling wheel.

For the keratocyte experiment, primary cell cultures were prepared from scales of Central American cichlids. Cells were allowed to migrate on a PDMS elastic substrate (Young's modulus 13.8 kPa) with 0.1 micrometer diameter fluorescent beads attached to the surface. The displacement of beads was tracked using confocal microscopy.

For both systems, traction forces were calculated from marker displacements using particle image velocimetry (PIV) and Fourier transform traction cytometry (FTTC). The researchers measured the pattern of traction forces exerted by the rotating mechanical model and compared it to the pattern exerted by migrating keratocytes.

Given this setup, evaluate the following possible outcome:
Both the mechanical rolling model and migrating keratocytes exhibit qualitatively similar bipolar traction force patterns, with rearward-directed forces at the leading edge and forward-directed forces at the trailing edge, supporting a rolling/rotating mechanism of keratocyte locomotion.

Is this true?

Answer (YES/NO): NO